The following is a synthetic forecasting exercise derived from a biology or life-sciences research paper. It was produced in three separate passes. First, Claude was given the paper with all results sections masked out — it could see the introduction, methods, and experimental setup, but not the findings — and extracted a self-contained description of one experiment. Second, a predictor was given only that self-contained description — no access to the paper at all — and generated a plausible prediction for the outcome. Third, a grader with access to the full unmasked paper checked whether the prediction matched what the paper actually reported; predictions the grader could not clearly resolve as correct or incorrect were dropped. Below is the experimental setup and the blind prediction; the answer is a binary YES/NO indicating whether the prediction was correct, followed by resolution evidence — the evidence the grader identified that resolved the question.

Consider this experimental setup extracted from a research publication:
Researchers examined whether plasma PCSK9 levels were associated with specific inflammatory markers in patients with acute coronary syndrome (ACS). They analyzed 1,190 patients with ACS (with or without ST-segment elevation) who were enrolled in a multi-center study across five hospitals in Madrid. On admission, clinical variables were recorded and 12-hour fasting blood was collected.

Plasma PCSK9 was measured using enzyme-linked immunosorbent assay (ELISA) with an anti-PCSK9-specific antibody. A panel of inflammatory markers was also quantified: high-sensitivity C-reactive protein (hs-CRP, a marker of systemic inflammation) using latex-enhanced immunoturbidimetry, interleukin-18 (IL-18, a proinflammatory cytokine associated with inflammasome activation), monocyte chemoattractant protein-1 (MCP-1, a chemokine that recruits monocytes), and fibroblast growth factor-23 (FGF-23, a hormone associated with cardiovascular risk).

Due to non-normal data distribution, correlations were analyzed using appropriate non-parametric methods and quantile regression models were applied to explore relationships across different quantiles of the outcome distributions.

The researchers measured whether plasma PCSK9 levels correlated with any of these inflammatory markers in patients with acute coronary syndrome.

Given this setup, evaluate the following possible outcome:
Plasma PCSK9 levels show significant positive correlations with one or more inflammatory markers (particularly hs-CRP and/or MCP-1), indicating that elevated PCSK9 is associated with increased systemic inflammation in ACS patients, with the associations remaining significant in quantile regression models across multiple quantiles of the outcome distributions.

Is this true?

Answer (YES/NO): NO